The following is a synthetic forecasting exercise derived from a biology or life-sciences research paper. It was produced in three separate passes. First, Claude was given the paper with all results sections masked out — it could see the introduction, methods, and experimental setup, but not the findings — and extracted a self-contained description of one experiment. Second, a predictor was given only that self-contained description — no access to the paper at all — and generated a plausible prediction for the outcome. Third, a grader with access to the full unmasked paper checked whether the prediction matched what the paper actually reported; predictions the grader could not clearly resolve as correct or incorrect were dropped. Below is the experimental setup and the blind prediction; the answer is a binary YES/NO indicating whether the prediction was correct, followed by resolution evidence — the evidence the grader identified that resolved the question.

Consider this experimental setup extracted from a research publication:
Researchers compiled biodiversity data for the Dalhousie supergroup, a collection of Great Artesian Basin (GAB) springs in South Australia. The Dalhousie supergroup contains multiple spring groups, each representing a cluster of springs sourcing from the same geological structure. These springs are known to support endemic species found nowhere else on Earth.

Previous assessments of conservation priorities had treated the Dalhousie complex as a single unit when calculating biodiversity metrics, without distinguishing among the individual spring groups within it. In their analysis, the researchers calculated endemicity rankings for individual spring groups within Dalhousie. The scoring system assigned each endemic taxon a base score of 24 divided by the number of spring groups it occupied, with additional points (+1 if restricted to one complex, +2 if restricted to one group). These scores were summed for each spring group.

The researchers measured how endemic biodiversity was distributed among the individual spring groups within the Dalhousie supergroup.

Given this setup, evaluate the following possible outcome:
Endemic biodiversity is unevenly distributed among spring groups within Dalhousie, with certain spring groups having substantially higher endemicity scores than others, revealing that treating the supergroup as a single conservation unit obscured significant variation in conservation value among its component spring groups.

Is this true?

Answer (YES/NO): YES